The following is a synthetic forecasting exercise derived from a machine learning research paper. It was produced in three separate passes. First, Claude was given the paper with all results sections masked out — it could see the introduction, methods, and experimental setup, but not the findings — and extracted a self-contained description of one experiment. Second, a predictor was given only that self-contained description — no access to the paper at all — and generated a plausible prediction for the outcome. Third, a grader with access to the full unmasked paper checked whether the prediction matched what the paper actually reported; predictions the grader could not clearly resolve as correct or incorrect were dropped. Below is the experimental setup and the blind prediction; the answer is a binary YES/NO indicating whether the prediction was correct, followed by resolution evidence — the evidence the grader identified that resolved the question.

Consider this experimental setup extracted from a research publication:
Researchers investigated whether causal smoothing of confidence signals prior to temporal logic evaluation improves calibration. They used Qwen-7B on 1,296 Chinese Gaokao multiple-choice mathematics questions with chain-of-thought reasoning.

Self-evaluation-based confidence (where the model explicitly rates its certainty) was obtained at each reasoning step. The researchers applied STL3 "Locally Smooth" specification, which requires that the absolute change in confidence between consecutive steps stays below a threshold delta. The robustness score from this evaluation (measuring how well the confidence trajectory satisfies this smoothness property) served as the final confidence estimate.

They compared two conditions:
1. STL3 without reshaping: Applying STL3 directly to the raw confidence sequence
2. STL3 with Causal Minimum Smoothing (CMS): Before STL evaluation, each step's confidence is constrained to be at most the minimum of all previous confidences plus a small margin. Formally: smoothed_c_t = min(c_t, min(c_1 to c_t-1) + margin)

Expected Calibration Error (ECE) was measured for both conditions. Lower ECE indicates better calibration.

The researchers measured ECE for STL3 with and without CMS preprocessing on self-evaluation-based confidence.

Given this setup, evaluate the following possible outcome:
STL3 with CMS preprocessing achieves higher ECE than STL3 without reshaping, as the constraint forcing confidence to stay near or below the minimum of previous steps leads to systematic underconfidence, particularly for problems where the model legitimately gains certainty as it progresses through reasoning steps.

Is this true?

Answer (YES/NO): NO